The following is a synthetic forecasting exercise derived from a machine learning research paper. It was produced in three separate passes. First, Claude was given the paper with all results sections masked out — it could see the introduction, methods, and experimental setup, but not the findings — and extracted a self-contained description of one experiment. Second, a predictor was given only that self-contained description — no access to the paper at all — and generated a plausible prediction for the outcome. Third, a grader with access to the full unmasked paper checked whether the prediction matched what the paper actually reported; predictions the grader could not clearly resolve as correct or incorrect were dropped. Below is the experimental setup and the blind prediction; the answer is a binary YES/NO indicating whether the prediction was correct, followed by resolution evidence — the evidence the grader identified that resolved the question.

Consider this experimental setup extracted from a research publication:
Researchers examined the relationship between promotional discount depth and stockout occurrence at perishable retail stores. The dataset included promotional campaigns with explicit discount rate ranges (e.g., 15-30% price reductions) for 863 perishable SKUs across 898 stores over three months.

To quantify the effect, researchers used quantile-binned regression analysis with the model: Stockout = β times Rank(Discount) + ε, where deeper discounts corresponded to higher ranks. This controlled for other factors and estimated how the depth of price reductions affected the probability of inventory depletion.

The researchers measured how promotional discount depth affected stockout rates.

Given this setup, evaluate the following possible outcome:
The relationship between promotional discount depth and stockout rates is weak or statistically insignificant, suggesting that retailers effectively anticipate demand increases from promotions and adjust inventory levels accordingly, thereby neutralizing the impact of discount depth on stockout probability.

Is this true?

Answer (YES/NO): NO